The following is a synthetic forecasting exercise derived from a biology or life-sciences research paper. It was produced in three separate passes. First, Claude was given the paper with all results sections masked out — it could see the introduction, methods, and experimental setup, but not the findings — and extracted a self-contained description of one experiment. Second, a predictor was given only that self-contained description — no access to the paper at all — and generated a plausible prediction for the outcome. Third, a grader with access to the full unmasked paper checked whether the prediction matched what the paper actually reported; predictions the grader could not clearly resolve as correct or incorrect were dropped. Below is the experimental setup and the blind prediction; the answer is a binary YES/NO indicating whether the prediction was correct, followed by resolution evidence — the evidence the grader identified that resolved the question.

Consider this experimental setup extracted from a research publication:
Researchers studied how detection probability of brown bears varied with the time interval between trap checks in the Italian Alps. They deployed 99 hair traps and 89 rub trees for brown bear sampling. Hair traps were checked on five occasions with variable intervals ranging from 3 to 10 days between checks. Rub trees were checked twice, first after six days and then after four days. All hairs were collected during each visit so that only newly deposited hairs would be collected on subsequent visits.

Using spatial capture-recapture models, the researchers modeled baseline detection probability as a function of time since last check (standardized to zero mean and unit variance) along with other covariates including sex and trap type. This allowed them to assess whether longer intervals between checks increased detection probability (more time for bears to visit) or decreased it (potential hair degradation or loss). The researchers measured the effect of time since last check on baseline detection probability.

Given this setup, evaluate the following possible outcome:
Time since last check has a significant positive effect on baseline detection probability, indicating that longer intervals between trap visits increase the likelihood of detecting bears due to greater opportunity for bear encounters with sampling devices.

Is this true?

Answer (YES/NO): YES